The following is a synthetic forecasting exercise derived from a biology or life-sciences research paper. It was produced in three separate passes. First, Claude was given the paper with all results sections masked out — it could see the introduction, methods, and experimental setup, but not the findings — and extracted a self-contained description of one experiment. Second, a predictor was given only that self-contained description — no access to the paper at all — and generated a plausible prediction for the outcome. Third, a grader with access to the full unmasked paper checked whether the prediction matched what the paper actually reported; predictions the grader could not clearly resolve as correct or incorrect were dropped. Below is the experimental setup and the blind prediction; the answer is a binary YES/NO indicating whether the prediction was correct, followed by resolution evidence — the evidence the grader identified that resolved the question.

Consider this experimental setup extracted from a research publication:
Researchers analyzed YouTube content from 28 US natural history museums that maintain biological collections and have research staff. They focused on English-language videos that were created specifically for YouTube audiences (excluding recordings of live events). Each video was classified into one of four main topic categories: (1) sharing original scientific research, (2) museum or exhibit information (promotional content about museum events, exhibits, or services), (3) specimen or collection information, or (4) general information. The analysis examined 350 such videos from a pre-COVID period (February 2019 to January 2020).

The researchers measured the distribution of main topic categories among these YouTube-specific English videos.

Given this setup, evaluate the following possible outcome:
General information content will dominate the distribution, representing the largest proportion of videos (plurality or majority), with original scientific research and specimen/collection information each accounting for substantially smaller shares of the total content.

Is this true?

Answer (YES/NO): NO